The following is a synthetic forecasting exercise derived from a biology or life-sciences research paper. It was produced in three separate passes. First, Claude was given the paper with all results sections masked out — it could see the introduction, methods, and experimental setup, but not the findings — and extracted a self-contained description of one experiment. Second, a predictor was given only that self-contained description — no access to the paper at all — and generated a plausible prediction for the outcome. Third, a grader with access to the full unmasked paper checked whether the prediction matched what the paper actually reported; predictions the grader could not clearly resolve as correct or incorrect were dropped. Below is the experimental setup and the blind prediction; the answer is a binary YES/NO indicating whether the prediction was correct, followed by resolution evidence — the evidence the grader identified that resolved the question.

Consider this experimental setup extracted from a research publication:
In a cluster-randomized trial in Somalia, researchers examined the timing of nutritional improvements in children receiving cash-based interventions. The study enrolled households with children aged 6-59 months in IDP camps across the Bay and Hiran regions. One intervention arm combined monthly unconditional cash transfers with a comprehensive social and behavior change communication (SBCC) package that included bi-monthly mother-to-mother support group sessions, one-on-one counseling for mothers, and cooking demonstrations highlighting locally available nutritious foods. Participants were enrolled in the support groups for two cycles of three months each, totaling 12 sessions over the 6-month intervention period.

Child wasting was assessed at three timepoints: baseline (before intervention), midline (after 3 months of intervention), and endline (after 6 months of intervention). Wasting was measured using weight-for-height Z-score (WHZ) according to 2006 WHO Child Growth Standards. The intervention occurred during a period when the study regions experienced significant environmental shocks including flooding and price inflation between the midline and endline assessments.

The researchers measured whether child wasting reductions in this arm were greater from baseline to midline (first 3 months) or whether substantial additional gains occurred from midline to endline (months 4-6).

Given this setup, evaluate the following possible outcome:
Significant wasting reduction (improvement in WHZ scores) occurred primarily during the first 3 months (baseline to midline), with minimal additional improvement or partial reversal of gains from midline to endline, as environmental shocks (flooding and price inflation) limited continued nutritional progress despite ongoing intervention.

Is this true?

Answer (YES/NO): YES